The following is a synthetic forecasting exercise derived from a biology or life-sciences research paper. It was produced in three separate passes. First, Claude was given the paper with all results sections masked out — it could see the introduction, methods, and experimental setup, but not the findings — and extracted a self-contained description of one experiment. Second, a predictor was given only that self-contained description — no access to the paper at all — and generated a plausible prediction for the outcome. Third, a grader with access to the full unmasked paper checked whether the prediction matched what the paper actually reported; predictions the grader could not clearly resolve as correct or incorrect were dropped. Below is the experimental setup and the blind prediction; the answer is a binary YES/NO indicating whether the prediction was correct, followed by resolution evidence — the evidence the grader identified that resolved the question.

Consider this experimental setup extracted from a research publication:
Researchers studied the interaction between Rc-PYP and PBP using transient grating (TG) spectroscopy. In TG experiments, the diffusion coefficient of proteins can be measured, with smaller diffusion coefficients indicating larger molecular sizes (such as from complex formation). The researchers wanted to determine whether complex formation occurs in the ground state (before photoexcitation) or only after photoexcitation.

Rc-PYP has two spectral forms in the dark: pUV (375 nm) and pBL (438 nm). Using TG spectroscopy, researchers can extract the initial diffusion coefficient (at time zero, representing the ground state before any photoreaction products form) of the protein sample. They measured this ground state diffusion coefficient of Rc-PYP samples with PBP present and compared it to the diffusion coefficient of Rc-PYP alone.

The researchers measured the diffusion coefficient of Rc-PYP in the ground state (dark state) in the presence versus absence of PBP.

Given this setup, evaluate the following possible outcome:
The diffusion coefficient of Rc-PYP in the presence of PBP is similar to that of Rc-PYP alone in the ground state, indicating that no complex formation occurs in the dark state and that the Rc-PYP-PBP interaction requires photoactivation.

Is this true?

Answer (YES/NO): YES